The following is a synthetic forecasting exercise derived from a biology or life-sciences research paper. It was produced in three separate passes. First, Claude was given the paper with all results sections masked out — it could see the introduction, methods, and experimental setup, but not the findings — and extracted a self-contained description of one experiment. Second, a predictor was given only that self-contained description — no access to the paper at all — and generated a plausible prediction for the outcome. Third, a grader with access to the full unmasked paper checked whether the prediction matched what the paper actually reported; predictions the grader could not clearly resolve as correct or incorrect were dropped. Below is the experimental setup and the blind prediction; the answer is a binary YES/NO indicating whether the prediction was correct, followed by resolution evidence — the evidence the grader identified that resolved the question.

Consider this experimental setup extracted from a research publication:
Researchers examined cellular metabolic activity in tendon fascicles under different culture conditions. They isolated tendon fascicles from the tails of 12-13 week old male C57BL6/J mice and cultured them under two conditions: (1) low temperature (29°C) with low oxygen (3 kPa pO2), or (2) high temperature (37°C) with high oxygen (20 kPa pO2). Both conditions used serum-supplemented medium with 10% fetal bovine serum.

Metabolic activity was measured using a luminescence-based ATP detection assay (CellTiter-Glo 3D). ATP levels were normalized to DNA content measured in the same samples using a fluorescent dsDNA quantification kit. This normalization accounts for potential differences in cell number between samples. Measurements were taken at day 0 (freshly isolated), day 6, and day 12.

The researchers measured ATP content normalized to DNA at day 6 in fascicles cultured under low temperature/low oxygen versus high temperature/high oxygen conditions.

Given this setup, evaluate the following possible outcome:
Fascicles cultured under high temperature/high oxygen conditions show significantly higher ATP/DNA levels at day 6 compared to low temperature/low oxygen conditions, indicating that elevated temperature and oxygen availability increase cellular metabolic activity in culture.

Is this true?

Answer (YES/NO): NO